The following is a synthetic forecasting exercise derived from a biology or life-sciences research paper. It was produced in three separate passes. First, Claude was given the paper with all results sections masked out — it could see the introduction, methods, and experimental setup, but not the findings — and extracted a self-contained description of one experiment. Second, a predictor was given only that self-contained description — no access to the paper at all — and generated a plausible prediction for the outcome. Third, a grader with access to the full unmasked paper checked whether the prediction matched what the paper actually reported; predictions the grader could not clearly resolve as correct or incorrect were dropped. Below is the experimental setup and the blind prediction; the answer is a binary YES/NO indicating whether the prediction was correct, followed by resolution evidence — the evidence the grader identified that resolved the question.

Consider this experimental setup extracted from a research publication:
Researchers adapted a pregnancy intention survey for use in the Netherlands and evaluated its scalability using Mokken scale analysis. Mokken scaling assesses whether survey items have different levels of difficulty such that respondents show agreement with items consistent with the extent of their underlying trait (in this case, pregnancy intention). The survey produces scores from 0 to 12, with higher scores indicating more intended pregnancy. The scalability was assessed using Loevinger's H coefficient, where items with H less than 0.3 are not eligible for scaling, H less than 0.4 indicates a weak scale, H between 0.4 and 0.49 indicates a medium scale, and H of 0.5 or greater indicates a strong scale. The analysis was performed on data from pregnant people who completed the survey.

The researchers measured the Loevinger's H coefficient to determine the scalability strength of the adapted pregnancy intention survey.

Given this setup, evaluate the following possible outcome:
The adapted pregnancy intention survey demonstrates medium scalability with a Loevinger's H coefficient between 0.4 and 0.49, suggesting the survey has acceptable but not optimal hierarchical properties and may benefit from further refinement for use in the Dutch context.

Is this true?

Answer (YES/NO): NO